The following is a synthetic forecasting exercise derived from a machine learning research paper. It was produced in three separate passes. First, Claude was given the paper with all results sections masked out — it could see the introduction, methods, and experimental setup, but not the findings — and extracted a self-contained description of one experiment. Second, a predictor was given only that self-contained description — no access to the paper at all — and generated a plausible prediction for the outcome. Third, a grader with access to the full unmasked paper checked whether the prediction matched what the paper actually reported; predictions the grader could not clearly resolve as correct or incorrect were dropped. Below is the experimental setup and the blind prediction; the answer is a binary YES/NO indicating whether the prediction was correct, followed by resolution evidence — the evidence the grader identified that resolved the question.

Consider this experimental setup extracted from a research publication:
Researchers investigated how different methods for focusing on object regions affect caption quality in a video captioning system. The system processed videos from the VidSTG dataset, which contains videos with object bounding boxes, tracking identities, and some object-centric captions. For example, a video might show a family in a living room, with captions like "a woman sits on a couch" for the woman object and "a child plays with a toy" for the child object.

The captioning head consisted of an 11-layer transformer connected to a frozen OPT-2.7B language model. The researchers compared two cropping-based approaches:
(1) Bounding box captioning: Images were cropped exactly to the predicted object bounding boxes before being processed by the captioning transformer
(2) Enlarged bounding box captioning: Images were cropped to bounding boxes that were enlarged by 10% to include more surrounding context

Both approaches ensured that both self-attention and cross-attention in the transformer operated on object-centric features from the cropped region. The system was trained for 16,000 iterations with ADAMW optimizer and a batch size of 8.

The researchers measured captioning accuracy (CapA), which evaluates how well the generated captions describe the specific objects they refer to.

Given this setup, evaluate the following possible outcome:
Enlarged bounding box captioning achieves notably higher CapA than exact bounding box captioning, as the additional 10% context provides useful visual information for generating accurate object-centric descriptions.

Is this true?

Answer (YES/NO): YES